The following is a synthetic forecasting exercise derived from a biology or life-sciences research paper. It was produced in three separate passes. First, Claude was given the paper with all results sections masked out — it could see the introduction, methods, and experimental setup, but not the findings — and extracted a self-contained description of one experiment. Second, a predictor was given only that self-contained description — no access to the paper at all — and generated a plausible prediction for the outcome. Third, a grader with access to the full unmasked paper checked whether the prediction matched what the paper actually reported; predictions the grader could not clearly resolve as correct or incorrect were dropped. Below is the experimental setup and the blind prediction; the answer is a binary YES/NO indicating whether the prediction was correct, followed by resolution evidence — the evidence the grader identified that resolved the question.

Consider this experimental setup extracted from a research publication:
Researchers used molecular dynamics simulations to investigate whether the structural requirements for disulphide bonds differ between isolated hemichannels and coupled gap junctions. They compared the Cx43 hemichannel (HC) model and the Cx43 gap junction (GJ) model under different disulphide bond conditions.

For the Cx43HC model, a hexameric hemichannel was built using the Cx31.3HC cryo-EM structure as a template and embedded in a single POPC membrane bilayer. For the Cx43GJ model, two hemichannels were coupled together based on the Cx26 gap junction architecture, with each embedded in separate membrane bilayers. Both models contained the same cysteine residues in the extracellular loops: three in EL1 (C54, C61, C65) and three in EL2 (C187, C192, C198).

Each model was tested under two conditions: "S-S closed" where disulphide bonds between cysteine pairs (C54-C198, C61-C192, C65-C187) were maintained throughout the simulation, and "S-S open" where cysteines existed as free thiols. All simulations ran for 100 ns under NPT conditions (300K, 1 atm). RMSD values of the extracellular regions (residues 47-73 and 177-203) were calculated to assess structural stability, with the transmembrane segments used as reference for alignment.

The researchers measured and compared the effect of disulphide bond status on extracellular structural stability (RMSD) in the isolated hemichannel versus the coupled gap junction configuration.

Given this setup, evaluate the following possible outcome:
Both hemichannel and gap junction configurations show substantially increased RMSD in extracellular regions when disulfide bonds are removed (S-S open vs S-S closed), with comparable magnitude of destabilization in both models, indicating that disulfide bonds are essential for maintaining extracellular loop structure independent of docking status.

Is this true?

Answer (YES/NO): NO